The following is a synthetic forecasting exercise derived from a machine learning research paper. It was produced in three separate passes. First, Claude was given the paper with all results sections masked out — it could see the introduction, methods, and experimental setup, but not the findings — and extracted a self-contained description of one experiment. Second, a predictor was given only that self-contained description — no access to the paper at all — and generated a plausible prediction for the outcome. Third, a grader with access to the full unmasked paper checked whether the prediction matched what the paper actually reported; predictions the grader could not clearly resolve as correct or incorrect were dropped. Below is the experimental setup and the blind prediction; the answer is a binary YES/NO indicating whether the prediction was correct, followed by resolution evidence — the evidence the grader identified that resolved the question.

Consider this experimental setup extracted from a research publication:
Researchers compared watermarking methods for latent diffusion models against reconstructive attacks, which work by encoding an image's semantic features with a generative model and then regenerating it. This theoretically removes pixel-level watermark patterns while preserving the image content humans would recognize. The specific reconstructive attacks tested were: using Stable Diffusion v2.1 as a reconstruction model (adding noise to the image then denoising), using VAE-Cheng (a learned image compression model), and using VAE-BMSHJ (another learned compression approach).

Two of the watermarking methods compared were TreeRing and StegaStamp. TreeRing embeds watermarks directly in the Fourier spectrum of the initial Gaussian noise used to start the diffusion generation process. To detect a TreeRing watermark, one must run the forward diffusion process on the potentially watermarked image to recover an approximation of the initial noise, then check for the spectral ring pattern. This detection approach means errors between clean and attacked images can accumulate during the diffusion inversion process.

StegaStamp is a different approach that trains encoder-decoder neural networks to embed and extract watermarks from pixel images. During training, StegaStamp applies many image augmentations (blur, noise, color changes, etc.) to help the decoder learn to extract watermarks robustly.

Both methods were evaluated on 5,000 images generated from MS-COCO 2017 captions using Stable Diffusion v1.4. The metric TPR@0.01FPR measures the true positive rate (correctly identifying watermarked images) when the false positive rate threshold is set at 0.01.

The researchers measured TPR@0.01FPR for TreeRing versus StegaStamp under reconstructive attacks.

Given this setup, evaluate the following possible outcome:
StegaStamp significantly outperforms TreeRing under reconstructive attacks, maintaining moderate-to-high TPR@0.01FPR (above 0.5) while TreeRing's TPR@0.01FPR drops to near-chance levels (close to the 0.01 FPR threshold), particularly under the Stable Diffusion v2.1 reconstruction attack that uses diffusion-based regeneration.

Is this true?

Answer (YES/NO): NO